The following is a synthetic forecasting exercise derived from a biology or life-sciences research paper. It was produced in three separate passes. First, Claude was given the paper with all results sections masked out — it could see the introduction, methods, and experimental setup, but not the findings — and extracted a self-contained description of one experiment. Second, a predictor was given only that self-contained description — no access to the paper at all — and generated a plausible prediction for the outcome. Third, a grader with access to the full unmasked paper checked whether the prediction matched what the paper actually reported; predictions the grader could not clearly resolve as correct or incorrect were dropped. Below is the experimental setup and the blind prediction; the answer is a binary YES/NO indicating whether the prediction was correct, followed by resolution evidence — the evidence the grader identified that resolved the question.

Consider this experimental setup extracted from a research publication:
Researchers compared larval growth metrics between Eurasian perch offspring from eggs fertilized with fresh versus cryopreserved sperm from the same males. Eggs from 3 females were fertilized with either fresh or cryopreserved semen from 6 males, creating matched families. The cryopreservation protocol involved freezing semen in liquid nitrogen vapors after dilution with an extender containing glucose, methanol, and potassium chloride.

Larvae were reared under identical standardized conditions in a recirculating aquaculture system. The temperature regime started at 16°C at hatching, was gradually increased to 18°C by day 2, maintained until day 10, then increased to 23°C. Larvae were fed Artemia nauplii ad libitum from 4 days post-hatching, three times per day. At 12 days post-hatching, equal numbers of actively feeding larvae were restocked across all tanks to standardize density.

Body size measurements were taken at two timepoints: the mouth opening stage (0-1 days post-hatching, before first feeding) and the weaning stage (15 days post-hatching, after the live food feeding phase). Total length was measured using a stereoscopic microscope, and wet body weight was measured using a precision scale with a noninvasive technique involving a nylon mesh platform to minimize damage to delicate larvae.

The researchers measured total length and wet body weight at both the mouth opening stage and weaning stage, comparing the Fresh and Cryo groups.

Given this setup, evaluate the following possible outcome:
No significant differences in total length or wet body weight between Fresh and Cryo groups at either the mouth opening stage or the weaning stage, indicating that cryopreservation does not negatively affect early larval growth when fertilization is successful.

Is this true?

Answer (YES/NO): NO